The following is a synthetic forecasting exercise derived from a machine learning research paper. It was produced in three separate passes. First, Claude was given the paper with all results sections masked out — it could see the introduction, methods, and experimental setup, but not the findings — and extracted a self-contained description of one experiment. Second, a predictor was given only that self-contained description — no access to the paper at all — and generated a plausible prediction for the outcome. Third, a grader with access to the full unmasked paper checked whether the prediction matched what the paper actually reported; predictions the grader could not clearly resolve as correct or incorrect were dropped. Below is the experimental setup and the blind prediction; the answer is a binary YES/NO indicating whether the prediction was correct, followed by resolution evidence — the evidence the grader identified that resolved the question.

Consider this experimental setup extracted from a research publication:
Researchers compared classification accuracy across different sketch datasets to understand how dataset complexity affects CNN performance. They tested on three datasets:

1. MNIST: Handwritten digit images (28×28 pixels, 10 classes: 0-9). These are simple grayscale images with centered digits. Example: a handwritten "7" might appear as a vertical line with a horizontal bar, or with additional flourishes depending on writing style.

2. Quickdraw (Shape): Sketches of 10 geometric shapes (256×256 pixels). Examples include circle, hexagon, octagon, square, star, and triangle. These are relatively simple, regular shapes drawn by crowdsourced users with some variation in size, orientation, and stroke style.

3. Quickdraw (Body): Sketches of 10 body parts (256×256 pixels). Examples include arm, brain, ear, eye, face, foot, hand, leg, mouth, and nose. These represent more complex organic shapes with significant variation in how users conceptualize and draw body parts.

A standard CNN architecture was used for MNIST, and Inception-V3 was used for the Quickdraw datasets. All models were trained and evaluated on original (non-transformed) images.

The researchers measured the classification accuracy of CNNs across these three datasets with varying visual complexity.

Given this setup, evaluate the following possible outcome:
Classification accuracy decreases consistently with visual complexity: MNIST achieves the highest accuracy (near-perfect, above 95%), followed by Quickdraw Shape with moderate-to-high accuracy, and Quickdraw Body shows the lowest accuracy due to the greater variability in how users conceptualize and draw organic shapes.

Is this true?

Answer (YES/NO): YES